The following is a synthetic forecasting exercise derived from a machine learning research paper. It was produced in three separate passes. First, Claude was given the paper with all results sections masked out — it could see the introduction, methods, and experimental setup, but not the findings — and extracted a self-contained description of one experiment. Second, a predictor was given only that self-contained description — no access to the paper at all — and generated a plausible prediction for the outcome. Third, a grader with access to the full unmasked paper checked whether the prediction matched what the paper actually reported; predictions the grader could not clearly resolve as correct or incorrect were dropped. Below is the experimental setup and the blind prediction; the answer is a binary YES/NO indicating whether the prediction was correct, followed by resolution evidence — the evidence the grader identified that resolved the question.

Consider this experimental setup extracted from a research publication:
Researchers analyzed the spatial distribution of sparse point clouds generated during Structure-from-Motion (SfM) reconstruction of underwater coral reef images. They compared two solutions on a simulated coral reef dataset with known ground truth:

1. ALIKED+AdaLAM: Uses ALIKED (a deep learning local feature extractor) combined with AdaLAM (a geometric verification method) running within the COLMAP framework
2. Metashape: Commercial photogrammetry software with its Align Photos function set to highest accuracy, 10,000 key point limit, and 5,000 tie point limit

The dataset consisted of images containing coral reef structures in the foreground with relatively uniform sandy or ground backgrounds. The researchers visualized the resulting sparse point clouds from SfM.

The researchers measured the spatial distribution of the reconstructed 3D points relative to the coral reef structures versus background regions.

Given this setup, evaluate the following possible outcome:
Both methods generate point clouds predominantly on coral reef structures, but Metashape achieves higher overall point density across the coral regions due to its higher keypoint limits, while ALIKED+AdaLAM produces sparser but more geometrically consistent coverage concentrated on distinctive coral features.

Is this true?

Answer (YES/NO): NO